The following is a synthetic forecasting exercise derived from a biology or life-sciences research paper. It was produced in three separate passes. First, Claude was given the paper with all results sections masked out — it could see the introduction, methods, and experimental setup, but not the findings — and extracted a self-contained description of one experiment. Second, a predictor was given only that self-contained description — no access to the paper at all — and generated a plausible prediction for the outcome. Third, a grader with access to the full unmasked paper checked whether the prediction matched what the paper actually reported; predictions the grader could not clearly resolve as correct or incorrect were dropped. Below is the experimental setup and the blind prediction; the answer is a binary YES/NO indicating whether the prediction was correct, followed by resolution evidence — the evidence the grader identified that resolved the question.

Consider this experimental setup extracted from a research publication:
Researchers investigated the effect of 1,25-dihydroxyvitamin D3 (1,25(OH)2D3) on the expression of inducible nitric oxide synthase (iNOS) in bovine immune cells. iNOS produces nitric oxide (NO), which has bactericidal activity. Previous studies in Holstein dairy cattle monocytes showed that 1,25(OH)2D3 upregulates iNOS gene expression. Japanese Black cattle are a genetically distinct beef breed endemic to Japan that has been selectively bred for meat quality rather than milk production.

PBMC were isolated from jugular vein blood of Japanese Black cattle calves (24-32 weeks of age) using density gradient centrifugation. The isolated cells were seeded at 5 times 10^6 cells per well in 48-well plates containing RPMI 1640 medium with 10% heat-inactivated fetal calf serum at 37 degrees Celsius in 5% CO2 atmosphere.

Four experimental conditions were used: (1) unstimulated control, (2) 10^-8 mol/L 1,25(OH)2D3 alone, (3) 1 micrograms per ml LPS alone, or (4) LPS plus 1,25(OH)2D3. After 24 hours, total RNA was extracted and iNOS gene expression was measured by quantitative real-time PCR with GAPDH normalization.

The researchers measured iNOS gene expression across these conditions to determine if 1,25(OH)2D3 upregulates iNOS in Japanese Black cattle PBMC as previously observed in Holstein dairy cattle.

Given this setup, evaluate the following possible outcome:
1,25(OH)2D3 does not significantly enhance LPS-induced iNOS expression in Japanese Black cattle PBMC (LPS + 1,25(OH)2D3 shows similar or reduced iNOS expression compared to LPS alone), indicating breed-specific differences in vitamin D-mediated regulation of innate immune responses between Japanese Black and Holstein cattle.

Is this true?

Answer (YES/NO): NO